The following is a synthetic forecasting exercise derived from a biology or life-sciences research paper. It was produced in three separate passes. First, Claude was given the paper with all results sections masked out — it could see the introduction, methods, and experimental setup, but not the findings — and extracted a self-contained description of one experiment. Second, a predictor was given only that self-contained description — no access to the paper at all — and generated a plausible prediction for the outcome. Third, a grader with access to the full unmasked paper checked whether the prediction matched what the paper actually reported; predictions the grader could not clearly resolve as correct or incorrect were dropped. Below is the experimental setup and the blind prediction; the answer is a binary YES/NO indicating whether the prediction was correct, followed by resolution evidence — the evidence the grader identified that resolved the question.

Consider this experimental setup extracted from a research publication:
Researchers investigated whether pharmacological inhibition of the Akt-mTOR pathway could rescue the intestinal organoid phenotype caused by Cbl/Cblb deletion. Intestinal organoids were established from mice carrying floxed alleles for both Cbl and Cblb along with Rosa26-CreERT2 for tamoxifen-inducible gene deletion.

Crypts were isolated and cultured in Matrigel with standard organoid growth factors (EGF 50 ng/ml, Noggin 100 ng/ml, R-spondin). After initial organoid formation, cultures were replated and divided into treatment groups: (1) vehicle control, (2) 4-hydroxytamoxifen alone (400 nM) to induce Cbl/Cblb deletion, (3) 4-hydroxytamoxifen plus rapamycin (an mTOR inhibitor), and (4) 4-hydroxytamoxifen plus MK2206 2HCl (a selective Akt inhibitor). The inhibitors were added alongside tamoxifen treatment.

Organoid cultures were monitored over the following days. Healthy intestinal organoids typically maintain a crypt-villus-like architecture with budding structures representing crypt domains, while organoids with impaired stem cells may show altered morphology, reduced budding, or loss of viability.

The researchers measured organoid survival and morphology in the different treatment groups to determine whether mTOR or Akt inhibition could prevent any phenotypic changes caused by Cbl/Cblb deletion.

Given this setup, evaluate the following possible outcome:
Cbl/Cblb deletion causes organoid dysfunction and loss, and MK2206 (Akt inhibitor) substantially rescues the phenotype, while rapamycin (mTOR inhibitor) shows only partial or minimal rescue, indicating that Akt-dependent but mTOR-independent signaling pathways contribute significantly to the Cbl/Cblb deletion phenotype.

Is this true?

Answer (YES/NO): NO